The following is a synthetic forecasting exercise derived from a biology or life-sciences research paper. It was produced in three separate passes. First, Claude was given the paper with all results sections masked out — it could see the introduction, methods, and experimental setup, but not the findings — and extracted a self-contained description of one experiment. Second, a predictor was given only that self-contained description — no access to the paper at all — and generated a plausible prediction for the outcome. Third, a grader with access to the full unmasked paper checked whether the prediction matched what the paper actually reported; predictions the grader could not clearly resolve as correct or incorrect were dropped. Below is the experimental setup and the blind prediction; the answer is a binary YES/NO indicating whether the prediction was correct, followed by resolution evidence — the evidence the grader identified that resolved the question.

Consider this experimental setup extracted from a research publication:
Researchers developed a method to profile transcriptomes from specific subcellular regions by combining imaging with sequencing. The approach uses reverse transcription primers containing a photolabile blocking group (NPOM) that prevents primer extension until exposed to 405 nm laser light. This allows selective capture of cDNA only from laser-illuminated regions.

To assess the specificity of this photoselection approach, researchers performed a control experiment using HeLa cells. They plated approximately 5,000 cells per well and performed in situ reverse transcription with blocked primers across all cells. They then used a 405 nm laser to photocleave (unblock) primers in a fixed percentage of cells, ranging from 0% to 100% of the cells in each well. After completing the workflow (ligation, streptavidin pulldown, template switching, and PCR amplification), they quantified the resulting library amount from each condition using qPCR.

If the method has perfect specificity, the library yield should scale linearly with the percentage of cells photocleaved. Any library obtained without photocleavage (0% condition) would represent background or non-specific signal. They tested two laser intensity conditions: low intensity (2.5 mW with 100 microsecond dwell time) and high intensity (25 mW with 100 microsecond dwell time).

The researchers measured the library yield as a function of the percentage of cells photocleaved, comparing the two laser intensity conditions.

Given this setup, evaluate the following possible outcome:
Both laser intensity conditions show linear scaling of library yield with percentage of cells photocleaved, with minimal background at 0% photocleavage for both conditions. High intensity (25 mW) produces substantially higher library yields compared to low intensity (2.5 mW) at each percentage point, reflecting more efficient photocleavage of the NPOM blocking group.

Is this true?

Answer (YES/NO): YES